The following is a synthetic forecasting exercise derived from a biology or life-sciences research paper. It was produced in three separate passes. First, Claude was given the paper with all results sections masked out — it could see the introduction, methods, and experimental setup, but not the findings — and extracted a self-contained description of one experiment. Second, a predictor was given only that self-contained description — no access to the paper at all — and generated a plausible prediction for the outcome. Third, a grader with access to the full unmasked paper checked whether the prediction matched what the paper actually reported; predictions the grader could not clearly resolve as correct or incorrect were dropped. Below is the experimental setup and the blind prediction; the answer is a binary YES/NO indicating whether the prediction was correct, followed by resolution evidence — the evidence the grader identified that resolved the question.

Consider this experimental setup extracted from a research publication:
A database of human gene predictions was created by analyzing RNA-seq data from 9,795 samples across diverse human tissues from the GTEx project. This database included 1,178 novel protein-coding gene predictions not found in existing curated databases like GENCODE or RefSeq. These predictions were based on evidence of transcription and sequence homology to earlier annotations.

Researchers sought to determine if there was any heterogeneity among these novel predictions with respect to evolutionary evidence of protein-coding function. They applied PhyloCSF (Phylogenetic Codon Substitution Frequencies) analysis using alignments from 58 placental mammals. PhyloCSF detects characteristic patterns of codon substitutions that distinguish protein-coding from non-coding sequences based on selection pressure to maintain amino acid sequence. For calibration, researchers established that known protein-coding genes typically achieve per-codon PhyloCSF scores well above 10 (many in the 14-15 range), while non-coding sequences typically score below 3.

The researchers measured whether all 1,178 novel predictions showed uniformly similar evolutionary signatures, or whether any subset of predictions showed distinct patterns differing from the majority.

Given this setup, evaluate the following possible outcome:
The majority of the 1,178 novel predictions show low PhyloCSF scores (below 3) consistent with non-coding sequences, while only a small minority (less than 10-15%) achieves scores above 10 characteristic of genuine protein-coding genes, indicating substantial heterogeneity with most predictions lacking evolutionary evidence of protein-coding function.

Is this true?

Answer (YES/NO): NO